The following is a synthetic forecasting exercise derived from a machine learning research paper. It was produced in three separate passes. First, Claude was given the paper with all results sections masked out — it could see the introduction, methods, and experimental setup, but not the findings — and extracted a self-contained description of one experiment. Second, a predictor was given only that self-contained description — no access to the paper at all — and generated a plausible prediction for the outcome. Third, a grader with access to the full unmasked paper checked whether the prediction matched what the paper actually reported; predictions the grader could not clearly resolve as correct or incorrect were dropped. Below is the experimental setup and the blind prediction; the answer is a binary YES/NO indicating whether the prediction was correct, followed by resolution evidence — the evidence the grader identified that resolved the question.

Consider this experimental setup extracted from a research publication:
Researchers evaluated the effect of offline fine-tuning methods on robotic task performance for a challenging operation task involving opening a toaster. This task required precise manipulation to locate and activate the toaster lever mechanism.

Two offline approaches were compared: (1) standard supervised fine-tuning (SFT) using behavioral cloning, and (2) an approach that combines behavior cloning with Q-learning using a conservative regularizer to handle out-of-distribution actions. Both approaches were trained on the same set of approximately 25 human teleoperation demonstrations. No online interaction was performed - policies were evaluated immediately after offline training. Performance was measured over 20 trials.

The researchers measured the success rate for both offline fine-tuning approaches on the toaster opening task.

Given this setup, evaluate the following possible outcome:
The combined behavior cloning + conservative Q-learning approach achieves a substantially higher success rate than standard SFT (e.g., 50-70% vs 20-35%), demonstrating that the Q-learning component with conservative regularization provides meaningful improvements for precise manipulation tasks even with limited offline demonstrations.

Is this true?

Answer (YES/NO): NO